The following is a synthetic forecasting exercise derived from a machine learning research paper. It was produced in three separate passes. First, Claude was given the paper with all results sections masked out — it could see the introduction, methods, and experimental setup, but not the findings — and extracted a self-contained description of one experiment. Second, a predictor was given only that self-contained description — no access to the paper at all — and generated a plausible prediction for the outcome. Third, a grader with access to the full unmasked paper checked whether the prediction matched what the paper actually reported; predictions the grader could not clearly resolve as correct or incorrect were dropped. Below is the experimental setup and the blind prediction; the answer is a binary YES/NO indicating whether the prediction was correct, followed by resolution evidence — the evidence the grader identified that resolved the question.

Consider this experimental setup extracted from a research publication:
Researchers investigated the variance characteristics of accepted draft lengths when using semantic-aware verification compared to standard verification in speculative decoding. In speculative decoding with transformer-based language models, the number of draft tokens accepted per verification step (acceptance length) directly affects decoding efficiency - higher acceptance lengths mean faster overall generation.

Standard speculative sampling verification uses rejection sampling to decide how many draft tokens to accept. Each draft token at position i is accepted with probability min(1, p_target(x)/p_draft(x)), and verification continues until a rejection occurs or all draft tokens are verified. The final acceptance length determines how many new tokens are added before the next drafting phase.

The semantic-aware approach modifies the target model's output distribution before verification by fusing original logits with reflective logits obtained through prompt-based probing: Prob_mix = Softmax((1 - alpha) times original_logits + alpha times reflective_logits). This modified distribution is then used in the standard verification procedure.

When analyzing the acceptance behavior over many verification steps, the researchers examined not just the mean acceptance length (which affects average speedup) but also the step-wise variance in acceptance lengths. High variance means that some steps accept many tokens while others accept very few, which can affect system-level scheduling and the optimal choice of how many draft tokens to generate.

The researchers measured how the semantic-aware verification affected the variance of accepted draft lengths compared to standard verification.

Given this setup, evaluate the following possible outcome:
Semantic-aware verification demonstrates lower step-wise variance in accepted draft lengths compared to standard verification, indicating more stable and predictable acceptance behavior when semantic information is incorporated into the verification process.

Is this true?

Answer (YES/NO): NO